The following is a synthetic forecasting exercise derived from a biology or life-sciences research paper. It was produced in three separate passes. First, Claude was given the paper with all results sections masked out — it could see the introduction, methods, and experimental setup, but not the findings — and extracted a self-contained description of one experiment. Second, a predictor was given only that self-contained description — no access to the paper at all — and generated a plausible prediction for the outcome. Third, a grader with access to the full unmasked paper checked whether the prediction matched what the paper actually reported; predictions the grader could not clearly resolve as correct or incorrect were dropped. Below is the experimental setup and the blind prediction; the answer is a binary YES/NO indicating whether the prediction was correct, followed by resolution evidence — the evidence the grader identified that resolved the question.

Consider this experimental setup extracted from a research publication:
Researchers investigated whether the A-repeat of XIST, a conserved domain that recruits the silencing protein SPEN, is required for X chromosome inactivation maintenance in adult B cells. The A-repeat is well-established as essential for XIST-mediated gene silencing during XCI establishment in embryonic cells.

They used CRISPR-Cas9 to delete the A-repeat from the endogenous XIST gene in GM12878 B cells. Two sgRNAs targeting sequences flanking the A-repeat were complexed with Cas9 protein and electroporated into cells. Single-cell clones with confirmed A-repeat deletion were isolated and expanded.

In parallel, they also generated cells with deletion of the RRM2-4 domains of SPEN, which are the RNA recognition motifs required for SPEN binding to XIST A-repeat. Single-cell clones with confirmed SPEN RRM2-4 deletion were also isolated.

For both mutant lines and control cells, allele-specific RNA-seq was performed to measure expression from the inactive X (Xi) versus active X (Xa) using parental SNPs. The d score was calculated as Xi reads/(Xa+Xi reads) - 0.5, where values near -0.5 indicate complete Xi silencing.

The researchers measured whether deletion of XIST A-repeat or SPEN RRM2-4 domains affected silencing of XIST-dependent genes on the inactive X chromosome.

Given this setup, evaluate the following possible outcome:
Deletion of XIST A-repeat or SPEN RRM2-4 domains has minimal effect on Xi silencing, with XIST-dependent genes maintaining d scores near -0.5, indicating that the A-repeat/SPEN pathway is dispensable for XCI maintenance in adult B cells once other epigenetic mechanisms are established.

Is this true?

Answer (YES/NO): NO